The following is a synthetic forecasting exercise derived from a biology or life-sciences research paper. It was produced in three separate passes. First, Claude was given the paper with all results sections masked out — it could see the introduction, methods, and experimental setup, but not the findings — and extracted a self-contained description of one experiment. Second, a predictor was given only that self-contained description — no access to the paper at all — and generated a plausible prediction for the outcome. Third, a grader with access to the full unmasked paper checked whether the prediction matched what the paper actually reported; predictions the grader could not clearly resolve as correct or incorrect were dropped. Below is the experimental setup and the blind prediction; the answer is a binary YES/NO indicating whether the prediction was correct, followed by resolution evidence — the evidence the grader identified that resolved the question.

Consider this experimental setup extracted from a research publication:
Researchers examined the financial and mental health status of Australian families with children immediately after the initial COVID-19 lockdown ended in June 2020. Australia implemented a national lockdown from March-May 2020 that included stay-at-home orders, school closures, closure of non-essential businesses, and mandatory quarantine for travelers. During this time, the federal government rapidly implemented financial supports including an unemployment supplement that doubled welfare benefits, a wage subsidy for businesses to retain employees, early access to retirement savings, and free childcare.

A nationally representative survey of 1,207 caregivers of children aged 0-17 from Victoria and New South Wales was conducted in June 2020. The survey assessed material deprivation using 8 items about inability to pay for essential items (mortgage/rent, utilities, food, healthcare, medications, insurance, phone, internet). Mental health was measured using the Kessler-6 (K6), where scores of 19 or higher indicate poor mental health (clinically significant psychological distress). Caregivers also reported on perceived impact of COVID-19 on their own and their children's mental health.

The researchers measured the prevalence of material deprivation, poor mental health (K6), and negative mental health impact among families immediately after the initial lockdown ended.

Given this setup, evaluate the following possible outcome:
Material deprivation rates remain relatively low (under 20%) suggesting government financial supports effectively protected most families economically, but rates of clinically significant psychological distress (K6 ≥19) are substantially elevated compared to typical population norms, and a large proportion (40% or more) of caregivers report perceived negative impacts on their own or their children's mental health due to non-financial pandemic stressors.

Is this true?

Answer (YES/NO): NO